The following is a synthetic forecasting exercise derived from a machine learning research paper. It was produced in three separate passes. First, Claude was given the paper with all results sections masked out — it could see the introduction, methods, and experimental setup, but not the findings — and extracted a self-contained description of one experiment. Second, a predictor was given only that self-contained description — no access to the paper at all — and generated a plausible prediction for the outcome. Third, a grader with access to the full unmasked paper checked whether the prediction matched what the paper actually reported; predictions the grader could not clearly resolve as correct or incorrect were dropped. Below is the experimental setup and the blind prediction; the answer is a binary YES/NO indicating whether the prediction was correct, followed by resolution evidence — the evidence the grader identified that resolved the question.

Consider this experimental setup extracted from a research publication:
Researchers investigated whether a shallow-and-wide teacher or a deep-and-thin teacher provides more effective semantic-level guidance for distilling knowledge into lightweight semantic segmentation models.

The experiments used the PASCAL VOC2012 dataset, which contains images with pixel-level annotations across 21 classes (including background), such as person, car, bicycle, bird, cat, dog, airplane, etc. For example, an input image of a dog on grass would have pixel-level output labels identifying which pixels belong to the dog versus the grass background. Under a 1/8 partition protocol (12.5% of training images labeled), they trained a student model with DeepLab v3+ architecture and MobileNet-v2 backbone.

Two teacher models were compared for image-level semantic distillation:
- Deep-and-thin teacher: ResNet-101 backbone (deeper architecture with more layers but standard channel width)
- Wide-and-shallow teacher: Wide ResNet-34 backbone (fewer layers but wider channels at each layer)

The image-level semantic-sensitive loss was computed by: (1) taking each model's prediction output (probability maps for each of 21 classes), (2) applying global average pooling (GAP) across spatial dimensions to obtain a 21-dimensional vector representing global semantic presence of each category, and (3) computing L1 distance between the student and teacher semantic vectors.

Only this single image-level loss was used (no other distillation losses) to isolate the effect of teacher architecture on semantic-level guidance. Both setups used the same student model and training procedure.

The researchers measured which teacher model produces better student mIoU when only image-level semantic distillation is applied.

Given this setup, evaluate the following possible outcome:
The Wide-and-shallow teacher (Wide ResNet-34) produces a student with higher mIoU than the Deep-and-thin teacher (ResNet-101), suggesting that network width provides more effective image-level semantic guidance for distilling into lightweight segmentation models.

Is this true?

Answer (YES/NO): NO